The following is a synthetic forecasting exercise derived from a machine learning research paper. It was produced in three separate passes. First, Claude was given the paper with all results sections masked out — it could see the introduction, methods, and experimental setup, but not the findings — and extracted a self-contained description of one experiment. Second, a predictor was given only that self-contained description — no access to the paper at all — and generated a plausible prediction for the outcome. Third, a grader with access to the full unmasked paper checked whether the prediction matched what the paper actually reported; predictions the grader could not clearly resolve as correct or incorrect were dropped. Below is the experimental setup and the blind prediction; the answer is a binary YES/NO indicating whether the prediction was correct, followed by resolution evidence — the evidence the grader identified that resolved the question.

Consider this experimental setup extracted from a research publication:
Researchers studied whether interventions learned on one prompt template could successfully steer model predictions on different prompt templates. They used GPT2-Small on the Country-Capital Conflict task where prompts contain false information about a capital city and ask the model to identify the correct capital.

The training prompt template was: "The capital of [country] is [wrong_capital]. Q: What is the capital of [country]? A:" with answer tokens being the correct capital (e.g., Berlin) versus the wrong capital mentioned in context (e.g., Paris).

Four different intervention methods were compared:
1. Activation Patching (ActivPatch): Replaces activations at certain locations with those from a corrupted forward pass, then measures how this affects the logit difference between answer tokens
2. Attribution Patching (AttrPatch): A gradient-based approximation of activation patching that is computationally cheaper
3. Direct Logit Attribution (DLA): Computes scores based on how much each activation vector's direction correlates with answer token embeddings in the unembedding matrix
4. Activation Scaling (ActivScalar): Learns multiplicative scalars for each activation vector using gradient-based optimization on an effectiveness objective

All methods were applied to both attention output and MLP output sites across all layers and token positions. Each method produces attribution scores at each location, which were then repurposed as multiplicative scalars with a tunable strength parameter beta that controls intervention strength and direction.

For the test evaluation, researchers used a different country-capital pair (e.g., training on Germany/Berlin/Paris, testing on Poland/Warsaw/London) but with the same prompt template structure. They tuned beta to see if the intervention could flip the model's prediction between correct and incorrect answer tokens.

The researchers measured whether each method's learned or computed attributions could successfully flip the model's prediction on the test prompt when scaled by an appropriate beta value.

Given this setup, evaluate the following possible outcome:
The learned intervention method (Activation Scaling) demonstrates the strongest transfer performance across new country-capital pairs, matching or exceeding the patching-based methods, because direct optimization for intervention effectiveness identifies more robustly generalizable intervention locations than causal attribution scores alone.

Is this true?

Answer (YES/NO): NO